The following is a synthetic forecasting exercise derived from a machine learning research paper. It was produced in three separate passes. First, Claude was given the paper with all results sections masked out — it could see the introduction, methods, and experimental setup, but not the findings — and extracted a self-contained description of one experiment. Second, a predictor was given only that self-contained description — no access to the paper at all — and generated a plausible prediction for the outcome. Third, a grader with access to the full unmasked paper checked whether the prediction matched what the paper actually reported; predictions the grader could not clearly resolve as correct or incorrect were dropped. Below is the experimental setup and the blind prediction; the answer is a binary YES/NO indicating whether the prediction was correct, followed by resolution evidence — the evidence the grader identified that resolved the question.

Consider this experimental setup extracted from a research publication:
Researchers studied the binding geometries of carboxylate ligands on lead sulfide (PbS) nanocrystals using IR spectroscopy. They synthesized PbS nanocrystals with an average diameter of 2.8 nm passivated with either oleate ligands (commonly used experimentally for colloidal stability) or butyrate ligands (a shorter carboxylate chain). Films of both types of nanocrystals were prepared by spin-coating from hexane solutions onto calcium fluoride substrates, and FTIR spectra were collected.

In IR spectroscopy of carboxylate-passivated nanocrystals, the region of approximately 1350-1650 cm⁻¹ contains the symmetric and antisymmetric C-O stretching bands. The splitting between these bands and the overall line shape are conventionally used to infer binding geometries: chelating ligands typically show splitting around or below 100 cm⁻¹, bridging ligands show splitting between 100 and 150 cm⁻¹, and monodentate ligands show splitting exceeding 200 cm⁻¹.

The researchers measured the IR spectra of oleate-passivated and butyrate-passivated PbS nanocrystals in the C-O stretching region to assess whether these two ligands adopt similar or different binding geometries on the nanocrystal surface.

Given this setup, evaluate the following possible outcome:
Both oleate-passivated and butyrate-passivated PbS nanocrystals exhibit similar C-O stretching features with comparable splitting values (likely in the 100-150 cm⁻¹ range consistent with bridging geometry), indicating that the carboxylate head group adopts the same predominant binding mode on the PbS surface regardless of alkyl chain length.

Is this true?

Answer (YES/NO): YES